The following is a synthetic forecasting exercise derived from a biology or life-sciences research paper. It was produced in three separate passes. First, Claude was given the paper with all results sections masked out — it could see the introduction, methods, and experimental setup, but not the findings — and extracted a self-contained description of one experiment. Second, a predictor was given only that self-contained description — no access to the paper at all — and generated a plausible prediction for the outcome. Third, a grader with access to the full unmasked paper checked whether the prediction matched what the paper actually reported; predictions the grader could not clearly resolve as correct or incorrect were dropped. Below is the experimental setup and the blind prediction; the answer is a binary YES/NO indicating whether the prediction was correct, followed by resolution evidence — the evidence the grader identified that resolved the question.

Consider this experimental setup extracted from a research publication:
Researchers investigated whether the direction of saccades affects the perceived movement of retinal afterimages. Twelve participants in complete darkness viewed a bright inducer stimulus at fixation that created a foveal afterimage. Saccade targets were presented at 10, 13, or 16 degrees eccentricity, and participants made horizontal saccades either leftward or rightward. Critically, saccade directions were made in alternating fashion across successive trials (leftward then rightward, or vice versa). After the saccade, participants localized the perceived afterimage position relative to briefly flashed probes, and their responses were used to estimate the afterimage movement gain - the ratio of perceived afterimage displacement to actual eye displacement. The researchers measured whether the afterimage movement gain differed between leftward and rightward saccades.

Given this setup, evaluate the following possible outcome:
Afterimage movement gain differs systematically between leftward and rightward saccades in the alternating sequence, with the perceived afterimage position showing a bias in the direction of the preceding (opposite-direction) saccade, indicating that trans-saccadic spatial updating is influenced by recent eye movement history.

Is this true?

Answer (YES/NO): NO